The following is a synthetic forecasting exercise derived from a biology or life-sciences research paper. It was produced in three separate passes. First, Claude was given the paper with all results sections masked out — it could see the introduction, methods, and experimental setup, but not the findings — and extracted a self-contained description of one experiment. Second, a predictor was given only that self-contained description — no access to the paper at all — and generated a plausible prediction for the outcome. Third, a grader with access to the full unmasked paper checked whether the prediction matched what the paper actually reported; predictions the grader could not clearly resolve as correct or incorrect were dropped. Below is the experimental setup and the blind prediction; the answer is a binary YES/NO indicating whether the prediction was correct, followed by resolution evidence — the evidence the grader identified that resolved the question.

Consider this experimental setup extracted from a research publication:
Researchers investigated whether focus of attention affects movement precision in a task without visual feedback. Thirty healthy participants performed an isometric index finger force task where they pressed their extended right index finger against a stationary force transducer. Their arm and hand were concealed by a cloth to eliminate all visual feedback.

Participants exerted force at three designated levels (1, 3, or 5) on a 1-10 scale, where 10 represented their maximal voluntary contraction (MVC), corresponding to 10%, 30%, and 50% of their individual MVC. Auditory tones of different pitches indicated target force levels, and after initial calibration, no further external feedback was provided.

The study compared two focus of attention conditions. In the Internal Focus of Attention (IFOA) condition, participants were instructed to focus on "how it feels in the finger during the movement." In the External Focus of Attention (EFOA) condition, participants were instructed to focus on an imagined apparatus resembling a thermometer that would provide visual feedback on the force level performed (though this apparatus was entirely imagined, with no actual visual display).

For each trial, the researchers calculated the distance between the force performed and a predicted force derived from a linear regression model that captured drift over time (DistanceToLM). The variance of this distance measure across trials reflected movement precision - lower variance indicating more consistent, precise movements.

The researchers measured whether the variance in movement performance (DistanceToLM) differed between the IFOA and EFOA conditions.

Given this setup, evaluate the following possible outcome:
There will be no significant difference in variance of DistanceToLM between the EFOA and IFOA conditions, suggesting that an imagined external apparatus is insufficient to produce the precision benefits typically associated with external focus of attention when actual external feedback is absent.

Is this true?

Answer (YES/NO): NO